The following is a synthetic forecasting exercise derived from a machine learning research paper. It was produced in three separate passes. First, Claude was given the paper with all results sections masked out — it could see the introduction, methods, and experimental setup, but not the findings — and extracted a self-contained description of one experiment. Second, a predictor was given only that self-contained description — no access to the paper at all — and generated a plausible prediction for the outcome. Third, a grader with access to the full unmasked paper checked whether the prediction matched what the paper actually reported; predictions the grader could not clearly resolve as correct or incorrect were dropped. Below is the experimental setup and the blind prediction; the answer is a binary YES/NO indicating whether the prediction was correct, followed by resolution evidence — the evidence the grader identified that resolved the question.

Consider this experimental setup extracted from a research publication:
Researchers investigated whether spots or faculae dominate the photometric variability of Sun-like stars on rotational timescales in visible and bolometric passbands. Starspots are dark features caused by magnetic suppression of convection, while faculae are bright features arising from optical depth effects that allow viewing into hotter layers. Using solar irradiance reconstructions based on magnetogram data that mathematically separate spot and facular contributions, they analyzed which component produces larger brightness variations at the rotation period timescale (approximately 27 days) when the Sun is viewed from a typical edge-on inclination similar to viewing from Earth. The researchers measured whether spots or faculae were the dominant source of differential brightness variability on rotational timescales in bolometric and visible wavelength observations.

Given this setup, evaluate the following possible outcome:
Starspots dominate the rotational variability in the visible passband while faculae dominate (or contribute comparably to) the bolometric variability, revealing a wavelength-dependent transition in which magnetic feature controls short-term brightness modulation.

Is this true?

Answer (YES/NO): NO